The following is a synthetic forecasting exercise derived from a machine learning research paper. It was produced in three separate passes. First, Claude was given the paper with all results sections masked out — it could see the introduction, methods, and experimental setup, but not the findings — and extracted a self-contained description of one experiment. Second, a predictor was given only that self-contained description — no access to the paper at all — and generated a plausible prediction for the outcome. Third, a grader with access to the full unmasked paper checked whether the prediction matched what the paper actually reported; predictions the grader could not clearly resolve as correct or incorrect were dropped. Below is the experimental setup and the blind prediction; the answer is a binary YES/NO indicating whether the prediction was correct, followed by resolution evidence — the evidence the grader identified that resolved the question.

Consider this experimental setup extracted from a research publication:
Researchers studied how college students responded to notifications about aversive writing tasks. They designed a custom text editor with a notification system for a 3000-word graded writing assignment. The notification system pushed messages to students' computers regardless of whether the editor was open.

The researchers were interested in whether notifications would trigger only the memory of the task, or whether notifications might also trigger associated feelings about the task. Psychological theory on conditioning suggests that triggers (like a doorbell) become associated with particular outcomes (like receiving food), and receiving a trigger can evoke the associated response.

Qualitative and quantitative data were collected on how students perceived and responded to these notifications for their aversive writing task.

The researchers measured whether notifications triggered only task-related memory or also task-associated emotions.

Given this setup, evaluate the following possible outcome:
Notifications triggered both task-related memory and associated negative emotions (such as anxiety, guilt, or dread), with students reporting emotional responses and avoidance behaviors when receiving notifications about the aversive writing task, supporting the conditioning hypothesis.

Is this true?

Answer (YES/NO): YES